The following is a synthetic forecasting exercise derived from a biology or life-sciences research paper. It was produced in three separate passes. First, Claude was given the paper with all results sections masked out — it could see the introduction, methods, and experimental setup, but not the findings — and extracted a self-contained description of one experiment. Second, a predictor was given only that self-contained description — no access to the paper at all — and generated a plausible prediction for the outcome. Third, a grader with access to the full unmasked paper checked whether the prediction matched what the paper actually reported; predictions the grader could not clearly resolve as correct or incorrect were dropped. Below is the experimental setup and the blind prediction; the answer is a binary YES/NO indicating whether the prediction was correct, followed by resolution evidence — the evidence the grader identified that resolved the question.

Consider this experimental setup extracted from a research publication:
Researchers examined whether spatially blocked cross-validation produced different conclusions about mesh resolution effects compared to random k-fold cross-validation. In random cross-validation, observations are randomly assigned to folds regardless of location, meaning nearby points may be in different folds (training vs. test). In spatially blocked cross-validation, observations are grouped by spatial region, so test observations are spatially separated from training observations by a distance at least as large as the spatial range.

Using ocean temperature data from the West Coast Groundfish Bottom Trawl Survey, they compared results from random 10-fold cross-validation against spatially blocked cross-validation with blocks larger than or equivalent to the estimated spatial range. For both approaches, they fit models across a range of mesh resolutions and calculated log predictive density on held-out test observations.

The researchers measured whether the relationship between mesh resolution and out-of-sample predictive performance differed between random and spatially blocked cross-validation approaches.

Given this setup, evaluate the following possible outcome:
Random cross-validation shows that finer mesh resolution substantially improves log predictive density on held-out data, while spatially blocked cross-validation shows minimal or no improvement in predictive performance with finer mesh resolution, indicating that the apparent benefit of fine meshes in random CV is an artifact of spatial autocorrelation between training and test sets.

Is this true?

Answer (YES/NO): NO